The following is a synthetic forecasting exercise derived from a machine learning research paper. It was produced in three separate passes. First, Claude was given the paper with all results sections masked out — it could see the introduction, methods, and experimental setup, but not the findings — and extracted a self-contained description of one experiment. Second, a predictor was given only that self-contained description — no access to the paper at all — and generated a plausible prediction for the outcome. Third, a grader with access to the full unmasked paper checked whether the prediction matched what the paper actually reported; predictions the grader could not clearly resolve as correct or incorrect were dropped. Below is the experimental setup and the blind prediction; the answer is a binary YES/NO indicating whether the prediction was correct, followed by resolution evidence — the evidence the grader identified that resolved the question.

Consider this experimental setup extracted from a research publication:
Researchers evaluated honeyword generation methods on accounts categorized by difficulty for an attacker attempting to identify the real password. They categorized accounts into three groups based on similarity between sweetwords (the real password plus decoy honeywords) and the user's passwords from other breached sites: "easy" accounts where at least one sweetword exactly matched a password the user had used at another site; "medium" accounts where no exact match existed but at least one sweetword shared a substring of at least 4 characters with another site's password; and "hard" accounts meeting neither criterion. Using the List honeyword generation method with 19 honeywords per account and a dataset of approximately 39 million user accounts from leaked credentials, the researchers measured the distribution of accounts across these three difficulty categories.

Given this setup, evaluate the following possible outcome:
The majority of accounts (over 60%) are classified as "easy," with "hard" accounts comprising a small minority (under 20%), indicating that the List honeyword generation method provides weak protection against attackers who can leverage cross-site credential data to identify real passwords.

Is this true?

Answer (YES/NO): NO